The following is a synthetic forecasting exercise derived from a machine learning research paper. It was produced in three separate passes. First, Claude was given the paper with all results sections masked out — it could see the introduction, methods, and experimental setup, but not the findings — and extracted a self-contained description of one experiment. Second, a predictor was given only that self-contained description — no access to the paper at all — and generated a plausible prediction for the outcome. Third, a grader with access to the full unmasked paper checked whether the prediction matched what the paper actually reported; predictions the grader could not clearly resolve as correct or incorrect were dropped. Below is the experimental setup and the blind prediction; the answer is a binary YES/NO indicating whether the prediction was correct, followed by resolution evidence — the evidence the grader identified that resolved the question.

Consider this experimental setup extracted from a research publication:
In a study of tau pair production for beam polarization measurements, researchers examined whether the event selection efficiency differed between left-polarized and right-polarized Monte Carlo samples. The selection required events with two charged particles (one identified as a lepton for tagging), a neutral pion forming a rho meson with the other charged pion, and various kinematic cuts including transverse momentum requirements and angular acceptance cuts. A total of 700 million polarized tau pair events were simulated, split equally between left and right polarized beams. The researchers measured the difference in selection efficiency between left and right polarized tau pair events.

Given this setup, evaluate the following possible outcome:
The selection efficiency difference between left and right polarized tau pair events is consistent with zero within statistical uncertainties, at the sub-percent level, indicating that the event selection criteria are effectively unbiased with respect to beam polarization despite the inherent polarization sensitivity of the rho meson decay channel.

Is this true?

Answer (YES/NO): NO